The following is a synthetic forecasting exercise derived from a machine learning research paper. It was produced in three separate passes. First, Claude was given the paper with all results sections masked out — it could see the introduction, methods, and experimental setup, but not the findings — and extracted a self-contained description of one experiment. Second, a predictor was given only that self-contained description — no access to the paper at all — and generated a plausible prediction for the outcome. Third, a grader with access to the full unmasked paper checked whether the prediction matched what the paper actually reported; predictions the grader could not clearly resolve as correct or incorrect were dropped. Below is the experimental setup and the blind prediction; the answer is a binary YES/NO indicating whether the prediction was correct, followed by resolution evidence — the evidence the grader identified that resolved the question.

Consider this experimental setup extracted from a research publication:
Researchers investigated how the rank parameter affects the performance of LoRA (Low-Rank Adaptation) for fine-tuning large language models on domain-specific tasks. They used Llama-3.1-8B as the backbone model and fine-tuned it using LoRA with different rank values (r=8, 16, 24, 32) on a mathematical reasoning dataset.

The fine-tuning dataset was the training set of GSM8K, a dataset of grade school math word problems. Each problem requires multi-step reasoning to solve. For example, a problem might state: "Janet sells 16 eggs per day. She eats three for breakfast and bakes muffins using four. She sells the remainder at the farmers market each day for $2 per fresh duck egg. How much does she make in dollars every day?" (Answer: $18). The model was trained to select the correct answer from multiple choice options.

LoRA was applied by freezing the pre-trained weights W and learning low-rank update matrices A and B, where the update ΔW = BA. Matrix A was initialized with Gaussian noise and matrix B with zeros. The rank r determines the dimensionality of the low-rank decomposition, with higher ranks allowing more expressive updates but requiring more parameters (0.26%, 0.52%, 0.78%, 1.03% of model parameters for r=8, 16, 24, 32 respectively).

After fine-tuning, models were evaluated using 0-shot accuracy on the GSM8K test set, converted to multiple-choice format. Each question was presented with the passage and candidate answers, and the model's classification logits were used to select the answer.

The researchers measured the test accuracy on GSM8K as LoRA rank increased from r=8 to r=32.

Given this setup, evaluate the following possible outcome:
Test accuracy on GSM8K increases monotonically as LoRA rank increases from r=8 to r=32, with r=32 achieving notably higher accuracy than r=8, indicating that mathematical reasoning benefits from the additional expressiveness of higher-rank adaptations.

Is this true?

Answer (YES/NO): NO